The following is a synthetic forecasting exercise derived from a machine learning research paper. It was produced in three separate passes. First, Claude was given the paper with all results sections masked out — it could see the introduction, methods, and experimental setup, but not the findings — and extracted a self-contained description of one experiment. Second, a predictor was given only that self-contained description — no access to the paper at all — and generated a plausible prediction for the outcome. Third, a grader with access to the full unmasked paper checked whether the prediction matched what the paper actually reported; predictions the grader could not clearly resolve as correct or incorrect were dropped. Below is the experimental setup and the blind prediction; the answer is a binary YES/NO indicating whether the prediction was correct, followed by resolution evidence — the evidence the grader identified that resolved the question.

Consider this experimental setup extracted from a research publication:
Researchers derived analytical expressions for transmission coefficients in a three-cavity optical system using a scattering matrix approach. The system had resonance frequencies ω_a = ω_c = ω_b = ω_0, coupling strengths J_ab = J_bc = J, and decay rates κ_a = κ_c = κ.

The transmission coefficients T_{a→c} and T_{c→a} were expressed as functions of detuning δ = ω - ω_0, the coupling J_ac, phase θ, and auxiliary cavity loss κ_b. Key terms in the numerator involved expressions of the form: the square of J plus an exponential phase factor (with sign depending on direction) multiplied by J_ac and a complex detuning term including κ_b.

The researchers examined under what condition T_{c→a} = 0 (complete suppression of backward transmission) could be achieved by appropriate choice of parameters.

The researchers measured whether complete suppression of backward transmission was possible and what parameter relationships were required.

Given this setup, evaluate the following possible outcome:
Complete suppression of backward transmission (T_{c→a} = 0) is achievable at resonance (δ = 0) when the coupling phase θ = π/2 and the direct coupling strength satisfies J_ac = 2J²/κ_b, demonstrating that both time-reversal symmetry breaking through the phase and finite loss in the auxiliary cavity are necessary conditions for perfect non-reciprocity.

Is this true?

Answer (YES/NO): NO